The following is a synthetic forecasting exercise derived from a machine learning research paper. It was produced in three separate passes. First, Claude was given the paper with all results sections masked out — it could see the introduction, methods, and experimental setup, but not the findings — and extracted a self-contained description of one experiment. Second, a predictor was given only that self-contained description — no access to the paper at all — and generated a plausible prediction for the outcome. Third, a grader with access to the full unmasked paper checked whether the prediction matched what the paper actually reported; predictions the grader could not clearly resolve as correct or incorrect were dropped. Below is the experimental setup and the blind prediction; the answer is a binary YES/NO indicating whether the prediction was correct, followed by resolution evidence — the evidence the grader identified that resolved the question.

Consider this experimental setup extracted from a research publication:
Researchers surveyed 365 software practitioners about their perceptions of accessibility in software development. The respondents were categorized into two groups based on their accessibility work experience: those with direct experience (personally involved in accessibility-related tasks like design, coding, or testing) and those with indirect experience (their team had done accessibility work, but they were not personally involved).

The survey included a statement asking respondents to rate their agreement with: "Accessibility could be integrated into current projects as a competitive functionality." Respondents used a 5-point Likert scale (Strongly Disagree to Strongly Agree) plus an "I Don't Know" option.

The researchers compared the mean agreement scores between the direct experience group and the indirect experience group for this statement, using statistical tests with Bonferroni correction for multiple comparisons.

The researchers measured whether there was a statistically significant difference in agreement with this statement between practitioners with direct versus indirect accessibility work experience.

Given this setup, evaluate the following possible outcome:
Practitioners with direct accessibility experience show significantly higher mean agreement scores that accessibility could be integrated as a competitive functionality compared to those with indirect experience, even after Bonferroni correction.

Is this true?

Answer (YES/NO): YES